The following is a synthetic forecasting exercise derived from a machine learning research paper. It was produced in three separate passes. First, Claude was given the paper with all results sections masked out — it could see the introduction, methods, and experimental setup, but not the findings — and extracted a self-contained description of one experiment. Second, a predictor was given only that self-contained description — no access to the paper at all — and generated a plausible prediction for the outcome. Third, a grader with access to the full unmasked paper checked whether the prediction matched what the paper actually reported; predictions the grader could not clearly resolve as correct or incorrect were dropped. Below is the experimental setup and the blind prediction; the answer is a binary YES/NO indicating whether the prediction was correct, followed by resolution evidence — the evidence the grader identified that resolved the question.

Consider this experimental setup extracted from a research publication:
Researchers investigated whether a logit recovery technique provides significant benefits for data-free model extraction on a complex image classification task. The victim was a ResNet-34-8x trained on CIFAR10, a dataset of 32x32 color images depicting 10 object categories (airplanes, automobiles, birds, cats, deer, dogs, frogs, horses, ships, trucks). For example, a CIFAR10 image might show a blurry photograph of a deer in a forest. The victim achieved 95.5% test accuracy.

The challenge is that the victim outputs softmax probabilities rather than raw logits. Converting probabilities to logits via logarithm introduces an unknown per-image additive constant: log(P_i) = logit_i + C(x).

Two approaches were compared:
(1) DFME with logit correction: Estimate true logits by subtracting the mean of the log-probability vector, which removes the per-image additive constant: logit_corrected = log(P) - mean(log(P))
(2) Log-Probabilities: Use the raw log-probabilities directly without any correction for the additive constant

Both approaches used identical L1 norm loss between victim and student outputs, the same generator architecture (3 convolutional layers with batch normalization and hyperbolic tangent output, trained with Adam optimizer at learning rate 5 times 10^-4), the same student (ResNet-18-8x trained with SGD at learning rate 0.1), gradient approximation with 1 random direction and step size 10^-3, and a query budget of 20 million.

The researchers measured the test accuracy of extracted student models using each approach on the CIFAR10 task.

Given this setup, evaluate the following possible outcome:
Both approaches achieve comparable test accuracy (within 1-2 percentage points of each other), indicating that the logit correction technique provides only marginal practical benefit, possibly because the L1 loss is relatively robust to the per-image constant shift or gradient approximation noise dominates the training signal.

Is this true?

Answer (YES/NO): NO